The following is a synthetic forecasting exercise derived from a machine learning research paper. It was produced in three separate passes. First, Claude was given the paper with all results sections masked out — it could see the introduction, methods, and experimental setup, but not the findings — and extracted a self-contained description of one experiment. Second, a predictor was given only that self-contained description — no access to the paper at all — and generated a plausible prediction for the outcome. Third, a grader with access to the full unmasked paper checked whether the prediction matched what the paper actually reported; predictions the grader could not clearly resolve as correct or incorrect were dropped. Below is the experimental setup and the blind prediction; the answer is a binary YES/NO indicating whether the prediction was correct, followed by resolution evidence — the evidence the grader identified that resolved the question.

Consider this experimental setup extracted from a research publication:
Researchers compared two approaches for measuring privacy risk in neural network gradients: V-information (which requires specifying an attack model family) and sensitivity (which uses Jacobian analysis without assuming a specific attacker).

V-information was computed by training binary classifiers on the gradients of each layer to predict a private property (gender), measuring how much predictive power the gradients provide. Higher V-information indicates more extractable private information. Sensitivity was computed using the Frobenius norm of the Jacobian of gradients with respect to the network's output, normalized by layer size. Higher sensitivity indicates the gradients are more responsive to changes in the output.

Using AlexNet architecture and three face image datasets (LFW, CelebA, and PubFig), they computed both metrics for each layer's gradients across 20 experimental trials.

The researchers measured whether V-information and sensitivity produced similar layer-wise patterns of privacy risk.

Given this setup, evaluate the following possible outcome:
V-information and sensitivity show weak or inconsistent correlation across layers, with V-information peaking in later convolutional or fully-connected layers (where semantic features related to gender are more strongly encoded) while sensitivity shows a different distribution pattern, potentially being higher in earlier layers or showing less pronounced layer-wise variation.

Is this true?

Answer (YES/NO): NO